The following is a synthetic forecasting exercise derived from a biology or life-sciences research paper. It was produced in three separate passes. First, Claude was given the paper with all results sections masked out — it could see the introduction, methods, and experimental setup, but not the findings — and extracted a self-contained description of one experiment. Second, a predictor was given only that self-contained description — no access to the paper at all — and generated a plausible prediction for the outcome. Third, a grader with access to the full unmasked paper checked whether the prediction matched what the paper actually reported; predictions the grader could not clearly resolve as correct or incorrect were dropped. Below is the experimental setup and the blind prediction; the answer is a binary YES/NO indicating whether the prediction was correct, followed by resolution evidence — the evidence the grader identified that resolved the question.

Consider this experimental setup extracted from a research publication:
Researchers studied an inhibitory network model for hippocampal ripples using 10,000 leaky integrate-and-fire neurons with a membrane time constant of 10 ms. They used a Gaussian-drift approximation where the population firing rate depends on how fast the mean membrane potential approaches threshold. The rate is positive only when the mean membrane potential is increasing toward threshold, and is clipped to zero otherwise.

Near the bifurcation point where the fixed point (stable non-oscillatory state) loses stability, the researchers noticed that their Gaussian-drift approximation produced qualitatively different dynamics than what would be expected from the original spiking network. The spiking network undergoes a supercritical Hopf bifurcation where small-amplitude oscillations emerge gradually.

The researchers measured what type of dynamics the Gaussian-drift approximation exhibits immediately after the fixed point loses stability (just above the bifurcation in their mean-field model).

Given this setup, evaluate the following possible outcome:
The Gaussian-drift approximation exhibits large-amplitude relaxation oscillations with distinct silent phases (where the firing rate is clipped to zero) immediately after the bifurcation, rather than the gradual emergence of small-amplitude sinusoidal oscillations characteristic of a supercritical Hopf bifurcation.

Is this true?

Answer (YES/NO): NO